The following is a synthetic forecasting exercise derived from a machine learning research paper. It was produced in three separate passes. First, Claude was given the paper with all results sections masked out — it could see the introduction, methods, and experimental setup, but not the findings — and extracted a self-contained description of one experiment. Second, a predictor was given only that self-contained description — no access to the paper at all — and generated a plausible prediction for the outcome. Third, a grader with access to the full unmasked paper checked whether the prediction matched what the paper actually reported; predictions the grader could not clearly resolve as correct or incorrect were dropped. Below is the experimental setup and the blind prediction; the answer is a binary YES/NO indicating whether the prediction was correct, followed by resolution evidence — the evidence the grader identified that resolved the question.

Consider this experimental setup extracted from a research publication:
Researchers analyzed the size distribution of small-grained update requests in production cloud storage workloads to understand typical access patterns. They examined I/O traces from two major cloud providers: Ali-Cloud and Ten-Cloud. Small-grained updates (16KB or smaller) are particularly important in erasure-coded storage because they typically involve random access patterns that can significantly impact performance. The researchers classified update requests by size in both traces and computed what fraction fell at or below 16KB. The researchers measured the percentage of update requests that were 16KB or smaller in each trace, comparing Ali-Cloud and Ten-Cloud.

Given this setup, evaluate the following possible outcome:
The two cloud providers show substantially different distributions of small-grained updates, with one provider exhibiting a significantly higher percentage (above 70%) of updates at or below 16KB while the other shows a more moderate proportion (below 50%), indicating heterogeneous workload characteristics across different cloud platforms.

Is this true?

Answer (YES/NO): NO